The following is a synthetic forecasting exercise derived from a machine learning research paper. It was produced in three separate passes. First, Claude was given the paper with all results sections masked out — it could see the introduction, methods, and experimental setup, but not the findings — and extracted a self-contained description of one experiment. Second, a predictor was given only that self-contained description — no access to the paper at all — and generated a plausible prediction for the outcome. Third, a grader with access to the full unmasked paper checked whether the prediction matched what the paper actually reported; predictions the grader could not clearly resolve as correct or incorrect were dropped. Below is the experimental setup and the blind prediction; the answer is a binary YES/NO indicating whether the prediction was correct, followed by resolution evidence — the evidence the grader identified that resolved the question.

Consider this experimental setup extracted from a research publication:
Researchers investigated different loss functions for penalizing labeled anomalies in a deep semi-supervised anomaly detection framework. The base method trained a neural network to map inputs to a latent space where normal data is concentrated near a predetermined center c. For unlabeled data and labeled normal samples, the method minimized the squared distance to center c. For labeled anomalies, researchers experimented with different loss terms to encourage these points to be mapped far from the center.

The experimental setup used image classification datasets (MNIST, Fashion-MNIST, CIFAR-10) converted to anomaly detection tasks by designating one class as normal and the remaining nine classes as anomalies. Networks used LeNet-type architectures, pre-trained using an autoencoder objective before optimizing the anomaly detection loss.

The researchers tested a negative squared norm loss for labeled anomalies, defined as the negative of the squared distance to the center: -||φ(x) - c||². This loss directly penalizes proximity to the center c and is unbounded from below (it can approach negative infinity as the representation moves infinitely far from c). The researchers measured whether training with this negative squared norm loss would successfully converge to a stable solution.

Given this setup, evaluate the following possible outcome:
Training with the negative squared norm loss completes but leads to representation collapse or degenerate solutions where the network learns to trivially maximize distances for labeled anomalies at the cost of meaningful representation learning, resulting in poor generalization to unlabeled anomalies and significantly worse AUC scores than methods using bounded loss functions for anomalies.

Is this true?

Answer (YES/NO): NO